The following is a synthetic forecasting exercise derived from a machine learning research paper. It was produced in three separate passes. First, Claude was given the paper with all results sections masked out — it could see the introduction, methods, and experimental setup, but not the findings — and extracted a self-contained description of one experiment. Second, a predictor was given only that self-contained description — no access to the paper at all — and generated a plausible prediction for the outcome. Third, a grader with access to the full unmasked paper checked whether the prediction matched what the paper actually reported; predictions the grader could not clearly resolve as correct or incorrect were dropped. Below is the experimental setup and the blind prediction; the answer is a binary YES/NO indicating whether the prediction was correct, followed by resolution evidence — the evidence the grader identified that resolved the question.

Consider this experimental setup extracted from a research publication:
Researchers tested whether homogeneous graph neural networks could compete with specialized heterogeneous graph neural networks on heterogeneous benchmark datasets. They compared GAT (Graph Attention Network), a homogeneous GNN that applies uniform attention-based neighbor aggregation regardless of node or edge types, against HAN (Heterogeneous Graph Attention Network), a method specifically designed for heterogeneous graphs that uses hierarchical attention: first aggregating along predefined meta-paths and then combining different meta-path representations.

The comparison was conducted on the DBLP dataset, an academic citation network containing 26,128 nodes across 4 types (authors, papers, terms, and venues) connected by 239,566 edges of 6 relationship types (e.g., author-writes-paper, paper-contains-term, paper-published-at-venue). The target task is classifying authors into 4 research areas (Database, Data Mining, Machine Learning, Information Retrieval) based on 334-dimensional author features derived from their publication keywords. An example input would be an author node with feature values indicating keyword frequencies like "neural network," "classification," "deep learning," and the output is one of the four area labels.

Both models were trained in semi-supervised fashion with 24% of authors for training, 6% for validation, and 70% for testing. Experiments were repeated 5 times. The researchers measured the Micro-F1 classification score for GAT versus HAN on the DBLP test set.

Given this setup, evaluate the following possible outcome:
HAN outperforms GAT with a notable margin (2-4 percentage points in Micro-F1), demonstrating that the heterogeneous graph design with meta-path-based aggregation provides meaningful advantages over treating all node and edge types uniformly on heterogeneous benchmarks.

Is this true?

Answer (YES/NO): NO